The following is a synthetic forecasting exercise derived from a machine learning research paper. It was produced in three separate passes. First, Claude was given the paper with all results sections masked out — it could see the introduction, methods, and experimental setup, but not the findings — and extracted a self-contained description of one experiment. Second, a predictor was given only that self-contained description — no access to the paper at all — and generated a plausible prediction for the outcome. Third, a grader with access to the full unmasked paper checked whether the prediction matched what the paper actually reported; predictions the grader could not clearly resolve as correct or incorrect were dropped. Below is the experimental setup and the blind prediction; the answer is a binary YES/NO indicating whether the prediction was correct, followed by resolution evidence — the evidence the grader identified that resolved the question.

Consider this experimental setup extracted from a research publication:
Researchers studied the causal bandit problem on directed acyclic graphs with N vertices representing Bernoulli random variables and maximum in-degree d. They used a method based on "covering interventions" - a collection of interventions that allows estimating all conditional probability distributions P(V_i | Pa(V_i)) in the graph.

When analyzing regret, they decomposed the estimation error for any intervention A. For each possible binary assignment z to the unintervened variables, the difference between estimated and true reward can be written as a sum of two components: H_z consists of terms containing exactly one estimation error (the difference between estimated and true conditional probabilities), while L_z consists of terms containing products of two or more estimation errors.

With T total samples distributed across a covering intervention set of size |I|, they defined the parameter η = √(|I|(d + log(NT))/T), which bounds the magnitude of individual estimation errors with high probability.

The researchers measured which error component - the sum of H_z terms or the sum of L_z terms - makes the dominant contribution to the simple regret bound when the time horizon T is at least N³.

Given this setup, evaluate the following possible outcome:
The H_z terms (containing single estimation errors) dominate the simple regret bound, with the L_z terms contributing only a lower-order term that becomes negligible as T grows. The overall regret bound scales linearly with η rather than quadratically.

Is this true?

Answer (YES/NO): YES